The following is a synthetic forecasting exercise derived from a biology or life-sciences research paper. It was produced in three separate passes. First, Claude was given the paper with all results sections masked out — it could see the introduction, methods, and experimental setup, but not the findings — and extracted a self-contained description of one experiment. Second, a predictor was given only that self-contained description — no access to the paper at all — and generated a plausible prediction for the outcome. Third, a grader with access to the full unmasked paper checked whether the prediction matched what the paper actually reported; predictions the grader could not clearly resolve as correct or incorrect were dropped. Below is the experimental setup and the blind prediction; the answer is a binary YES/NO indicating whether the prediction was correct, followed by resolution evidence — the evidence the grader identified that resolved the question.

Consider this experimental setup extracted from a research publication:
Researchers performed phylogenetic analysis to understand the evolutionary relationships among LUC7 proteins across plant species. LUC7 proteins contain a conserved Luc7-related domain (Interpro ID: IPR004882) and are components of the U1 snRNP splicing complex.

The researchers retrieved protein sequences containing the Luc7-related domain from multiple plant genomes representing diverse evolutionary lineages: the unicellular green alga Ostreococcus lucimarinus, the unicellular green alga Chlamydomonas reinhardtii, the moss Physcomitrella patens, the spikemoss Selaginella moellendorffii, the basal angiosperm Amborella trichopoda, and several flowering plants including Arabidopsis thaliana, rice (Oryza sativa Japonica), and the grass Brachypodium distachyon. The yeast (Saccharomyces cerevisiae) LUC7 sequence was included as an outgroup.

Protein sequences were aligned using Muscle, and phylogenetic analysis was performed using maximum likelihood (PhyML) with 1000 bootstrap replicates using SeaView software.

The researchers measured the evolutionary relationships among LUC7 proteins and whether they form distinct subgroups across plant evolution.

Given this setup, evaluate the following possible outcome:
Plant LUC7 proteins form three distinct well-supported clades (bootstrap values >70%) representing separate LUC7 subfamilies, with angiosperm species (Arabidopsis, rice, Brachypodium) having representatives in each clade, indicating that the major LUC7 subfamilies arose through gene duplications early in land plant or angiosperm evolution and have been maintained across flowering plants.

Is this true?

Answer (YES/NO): NO